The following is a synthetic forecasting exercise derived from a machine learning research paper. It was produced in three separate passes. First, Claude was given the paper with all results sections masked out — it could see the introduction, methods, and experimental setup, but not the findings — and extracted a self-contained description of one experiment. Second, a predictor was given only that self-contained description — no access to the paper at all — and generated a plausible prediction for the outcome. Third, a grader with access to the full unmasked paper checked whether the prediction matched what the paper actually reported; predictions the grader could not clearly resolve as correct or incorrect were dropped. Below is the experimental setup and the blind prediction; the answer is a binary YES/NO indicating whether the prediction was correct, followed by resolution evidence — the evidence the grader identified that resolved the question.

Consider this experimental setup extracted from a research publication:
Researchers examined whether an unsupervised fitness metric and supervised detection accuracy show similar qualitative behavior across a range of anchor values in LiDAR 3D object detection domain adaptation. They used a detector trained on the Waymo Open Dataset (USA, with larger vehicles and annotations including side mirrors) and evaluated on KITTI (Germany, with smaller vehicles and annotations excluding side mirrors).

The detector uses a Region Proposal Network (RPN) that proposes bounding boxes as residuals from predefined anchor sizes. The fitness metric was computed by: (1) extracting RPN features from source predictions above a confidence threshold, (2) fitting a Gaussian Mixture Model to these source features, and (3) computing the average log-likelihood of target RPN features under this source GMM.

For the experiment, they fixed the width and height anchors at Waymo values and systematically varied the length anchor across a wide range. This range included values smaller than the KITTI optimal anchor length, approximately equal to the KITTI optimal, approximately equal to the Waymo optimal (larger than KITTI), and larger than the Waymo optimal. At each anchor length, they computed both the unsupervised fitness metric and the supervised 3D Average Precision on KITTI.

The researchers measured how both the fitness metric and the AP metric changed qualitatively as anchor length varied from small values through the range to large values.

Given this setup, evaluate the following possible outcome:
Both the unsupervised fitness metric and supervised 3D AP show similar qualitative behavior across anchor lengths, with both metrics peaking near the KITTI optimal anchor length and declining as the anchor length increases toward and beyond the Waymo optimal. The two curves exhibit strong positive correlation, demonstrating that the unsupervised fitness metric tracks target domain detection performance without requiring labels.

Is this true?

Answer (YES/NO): YES